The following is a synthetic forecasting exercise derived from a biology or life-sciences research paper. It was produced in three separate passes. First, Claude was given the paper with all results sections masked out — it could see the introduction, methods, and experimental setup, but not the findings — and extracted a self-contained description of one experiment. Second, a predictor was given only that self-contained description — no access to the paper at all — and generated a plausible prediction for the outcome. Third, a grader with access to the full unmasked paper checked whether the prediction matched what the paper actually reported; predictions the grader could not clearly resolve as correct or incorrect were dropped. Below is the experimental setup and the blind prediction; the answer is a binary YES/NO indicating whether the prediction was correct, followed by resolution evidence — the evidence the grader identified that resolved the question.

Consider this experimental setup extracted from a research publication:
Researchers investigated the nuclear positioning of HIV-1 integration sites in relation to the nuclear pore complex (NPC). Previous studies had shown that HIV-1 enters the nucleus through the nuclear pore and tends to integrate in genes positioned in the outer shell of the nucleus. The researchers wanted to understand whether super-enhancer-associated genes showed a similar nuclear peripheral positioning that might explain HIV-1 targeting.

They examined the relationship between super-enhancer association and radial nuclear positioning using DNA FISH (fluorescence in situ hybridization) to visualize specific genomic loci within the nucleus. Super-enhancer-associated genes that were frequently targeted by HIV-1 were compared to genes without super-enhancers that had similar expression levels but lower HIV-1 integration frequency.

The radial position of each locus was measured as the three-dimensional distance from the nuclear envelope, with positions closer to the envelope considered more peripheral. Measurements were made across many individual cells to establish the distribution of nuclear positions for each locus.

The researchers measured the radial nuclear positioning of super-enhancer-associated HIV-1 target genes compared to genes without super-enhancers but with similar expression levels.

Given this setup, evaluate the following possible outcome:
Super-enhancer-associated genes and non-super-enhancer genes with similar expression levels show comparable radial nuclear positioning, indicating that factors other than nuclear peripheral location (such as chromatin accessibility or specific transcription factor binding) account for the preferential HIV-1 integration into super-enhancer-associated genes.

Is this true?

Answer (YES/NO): NO